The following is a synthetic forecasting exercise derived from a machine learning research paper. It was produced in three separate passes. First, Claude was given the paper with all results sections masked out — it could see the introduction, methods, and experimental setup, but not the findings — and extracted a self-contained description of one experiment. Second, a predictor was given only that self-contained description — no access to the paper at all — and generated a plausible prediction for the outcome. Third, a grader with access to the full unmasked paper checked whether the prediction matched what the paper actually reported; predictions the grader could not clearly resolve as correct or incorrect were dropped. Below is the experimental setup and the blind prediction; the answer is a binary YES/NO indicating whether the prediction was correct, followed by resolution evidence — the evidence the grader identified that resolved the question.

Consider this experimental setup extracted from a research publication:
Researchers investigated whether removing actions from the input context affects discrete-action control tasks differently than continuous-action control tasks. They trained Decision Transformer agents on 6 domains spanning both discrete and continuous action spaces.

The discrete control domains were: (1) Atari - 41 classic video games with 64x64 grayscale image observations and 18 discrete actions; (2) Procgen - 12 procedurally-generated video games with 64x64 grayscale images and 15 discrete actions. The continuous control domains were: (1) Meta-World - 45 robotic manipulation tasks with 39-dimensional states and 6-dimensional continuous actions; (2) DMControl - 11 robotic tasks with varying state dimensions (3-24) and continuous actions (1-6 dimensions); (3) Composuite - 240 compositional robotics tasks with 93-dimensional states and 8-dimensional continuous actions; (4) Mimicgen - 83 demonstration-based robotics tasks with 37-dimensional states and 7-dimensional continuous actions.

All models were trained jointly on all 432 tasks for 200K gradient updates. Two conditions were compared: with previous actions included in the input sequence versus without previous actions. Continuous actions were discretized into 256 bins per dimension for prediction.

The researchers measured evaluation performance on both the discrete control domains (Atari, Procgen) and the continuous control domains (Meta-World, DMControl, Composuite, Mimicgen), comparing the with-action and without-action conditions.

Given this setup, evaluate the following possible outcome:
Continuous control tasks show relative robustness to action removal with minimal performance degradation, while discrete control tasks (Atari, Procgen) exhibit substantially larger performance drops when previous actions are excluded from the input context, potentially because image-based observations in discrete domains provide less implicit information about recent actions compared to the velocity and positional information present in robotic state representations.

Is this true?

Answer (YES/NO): NO